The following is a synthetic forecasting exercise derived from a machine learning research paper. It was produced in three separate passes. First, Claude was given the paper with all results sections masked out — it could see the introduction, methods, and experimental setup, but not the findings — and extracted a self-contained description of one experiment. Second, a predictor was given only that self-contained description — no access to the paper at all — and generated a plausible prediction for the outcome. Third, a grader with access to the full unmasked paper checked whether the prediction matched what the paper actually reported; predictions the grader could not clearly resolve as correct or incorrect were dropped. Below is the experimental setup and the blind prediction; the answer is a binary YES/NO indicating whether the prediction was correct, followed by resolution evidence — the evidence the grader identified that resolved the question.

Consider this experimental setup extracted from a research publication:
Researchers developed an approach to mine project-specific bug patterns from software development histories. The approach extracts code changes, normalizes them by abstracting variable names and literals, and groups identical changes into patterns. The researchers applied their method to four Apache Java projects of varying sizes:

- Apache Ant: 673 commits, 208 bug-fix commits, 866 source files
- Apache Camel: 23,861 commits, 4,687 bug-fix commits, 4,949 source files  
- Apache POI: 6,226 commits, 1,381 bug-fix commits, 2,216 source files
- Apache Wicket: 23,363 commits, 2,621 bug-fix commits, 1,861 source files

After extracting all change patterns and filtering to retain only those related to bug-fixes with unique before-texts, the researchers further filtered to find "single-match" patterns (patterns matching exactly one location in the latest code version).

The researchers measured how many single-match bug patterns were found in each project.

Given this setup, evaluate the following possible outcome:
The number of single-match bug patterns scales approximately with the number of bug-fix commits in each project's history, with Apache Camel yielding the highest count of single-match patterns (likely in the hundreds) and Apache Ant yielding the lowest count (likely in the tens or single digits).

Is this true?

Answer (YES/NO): NO